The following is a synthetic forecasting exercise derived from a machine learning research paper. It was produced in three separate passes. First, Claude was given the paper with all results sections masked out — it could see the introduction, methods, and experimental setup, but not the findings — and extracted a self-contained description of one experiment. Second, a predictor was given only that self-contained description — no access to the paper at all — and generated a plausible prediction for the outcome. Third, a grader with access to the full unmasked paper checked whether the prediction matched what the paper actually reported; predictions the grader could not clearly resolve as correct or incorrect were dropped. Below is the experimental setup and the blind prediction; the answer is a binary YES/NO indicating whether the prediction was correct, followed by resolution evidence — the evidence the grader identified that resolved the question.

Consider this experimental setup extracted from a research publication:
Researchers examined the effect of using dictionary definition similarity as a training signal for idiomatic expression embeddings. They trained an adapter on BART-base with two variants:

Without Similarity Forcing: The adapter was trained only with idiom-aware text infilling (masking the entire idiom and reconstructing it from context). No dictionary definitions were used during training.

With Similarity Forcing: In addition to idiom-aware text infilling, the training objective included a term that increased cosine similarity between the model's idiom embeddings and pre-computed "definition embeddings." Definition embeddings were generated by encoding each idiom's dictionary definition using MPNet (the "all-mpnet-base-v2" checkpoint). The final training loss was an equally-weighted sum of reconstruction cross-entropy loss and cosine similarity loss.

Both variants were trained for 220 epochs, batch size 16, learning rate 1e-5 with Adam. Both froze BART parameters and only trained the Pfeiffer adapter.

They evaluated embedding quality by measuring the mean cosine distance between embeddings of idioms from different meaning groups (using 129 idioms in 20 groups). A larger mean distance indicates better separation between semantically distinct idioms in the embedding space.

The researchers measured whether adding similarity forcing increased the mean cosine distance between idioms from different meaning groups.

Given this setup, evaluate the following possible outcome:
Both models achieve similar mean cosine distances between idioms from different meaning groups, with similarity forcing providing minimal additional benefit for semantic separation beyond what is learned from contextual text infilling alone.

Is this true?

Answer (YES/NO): YES